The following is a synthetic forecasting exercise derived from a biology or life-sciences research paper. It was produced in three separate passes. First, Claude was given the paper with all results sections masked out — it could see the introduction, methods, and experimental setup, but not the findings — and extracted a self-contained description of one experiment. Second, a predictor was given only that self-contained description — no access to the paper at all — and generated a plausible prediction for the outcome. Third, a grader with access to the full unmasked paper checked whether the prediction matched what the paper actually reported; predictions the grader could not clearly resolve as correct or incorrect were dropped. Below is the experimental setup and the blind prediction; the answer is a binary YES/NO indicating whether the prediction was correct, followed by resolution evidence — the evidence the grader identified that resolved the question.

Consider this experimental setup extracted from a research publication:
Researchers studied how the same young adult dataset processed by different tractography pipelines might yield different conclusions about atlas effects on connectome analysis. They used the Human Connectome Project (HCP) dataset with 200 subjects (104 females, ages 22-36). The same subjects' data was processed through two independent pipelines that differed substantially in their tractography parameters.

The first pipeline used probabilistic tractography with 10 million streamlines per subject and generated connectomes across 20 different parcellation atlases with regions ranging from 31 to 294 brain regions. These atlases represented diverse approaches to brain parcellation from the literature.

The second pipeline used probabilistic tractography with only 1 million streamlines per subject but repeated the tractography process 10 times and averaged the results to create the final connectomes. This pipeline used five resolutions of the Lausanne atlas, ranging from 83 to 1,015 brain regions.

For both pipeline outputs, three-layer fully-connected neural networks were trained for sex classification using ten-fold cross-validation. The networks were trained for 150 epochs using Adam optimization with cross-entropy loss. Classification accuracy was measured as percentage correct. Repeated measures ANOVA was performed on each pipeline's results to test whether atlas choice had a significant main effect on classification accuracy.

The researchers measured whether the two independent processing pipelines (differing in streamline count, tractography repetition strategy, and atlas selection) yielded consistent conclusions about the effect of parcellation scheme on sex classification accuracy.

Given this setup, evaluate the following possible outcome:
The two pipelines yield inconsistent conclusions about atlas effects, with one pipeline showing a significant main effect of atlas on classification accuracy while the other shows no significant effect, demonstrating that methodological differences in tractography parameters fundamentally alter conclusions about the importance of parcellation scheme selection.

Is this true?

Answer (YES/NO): NO